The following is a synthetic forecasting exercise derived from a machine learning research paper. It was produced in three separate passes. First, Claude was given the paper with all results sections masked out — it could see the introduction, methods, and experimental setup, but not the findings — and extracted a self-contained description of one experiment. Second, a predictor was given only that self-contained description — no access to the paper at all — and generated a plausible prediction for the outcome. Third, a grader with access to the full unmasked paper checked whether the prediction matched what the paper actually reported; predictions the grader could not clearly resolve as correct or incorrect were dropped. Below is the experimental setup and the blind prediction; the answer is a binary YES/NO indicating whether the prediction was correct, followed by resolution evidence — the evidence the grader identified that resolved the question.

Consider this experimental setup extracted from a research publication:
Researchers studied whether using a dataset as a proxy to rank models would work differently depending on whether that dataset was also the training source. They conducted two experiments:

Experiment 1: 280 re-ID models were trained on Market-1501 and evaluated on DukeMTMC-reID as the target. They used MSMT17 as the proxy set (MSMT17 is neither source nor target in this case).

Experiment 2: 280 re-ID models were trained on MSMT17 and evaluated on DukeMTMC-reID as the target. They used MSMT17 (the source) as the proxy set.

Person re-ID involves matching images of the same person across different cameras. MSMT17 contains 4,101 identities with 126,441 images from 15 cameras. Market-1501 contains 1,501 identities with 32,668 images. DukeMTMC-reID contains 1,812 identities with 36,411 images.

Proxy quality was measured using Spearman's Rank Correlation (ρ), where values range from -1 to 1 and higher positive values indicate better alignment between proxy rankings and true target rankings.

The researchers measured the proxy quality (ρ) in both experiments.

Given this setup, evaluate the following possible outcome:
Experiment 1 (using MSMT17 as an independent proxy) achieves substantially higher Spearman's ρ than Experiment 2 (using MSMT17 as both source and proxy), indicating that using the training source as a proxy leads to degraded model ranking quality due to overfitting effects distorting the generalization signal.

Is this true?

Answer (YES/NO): YES